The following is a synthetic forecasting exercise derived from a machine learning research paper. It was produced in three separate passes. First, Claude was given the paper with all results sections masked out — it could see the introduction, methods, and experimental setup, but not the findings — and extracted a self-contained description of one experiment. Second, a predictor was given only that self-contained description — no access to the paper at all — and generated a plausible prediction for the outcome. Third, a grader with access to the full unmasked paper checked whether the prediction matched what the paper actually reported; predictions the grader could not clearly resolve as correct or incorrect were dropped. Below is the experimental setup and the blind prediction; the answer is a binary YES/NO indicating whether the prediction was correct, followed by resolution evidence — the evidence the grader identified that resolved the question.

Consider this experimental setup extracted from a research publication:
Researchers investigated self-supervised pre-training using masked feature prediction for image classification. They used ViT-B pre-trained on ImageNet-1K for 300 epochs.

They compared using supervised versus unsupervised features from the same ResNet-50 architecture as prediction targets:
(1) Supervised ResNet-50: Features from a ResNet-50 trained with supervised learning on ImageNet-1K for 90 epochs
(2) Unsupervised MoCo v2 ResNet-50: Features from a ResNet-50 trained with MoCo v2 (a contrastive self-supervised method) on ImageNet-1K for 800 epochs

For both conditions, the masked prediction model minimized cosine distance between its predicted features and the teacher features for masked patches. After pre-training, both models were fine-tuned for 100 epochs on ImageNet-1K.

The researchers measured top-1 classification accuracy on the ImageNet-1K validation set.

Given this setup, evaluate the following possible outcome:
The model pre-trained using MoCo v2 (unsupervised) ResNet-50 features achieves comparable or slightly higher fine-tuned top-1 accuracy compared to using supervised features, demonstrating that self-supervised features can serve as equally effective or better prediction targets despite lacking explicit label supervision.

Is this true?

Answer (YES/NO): YES